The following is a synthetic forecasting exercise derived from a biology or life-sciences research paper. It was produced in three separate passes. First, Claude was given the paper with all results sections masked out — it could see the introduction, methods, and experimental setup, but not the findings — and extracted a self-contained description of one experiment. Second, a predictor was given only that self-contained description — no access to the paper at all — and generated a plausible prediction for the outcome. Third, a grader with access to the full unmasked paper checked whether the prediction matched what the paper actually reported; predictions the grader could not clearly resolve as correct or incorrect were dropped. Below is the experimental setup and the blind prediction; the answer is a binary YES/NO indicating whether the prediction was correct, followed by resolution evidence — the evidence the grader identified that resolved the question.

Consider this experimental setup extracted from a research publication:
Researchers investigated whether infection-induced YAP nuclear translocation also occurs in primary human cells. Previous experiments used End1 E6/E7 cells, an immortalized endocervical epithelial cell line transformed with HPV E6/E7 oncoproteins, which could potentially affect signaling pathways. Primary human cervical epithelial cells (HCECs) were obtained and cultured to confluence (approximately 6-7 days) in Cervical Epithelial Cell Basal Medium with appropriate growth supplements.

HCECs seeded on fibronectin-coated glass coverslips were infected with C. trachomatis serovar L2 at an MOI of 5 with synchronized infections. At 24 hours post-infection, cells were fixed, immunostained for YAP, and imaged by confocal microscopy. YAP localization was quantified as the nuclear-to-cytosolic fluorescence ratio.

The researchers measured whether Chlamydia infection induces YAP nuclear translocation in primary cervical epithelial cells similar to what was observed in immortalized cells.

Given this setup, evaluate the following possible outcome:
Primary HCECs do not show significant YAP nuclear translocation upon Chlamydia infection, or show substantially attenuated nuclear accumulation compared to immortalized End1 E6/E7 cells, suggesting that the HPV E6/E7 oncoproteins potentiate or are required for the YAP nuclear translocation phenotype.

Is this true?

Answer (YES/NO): NO